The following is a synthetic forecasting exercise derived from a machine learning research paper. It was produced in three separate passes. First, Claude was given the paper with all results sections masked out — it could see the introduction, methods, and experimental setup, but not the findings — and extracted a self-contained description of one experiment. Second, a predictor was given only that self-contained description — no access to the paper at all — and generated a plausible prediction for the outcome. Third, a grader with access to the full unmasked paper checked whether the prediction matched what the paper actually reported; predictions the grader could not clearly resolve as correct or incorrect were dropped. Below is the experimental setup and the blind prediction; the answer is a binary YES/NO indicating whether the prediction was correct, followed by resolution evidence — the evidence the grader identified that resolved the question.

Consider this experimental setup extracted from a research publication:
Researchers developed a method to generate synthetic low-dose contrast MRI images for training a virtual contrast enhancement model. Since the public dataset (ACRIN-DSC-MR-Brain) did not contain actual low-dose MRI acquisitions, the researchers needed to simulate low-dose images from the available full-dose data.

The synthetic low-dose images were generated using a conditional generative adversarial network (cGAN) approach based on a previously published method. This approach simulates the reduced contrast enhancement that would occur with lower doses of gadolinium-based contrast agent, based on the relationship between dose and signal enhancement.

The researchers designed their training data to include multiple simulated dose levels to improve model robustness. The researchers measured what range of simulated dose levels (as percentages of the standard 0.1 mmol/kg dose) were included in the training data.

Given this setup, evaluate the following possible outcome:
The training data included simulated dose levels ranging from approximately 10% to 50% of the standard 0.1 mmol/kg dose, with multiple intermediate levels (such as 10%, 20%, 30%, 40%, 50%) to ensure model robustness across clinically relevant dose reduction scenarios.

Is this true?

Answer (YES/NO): NO